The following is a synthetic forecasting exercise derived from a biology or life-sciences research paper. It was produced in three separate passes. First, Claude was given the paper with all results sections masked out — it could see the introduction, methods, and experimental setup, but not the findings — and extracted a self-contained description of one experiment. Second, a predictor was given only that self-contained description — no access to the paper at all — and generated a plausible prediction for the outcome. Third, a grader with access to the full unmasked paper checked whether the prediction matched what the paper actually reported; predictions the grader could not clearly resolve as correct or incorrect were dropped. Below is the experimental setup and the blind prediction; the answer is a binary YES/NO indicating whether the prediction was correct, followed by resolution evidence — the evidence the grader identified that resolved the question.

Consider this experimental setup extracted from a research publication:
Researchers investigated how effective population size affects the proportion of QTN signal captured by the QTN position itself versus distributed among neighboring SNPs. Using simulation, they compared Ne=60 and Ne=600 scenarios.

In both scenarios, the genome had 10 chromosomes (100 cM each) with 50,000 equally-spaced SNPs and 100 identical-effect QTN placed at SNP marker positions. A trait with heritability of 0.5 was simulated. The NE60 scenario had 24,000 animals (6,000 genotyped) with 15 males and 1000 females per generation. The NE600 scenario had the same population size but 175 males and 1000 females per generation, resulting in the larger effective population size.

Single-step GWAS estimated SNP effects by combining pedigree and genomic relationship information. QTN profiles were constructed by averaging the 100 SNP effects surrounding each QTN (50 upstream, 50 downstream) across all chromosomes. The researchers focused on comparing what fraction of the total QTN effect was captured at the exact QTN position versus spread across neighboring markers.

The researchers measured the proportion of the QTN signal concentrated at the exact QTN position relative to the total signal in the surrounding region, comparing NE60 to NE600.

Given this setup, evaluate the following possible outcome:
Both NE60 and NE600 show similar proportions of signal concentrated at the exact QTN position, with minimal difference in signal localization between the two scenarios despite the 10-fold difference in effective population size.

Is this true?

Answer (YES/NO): NO